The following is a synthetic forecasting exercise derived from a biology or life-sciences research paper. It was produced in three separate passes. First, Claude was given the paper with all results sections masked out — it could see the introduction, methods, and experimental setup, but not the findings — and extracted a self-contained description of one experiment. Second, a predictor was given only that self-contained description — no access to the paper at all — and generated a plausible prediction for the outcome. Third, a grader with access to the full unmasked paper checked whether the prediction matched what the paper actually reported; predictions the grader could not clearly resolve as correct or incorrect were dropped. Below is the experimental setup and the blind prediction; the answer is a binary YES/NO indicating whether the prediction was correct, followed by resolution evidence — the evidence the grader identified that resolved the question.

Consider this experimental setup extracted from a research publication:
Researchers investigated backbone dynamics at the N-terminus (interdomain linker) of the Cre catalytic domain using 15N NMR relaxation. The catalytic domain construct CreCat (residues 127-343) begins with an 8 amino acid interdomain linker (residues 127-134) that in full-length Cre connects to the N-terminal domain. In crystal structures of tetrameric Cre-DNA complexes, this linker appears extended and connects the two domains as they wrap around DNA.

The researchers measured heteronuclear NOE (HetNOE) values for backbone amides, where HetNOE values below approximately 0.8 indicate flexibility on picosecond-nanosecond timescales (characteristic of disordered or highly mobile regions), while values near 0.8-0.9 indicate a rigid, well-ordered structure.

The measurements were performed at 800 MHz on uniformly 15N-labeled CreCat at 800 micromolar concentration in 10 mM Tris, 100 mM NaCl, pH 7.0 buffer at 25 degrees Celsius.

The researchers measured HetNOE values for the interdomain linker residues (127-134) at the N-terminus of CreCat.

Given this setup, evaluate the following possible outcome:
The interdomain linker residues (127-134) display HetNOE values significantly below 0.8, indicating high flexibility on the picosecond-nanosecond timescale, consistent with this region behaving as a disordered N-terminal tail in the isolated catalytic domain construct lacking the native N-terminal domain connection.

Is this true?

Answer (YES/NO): YES